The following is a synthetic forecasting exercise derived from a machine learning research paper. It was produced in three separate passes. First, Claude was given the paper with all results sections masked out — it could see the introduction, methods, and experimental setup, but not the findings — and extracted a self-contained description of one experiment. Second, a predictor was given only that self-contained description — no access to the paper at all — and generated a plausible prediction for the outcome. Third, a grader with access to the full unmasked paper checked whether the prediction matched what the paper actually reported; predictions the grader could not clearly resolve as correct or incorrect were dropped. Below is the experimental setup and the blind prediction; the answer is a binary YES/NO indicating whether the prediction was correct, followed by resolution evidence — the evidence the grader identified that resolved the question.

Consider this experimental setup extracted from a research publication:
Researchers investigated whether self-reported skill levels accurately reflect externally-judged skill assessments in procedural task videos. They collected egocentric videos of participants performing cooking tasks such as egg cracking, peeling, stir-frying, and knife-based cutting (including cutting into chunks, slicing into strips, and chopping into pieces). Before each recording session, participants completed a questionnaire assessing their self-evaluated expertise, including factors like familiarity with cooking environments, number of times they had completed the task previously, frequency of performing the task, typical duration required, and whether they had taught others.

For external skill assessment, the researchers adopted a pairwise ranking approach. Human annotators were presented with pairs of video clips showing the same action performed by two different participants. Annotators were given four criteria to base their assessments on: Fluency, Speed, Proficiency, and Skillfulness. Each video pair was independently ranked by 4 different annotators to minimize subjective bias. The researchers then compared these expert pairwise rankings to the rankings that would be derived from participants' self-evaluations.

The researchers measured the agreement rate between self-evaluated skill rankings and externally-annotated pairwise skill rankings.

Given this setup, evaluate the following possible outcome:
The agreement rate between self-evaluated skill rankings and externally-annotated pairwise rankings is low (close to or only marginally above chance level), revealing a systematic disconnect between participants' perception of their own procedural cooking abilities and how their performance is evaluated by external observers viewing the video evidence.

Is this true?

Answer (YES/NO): YES